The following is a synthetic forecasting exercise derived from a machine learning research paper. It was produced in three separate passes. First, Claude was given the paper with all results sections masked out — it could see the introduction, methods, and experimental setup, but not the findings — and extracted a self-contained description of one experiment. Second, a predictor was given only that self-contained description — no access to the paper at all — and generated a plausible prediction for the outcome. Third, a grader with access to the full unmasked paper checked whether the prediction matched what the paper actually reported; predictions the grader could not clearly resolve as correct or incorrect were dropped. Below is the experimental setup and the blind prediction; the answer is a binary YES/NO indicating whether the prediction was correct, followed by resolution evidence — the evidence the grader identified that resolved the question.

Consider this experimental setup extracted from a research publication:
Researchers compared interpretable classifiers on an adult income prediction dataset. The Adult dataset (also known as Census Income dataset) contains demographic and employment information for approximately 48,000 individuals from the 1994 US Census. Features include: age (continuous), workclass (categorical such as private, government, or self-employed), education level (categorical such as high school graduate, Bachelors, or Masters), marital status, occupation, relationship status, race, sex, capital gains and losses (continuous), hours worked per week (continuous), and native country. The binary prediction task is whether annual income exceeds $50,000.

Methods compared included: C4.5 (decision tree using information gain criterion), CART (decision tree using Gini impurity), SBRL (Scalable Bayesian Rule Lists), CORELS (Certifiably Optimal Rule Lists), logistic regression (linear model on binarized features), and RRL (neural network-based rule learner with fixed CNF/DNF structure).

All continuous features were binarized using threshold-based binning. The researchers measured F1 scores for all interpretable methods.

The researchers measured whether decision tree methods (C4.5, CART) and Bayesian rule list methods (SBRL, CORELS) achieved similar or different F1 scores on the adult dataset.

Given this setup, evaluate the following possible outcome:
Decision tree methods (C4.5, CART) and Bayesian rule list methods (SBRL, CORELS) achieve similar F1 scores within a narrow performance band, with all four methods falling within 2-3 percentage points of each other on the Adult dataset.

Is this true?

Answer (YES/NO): NO